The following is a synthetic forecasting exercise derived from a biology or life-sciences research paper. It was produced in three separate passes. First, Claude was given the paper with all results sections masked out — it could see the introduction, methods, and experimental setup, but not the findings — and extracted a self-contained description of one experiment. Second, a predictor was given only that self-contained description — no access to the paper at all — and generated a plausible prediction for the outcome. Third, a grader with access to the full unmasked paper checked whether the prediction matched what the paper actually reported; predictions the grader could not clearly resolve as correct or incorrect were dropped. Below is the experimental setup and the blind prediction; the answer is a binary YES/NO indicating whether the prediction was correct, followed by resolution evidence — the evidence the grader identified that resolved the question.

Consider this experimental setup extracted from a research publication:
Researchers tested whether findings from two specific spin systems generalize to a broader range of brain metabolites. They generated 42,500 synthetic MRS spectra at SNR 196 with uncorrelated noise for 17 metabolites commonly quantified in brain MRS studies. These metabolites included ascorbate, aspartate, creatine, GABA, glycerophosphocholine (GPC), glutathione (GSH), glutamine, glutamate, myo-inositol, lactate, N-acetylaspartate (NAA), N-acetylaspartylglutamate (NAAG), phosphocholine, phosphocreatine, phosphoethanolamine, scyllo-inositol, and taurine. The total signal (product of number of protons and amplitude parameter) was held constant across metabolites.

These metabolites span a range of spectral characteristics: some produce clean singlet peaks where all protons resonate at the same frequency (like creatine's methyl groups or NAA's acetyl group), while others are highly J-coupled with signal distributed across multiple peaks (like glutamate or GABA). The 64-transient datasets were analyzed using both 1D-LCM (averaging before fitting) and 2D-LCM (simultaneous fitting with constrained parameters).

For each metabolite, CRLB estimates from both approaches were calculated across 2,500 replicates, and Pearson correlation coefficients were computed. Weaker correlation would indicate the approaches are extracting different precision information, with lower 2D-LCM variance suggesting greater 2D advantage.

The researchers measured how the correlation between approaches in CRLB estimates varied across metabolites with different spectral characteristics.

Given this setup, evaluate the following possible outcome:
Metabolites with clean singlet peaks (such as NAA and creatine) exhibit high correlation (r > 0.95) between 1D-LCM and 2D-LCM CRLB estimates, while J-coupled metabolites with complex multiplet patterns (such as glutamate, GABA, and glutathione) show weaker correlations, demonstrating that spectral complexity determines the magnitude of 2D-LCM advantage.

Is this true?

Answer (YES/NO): NO